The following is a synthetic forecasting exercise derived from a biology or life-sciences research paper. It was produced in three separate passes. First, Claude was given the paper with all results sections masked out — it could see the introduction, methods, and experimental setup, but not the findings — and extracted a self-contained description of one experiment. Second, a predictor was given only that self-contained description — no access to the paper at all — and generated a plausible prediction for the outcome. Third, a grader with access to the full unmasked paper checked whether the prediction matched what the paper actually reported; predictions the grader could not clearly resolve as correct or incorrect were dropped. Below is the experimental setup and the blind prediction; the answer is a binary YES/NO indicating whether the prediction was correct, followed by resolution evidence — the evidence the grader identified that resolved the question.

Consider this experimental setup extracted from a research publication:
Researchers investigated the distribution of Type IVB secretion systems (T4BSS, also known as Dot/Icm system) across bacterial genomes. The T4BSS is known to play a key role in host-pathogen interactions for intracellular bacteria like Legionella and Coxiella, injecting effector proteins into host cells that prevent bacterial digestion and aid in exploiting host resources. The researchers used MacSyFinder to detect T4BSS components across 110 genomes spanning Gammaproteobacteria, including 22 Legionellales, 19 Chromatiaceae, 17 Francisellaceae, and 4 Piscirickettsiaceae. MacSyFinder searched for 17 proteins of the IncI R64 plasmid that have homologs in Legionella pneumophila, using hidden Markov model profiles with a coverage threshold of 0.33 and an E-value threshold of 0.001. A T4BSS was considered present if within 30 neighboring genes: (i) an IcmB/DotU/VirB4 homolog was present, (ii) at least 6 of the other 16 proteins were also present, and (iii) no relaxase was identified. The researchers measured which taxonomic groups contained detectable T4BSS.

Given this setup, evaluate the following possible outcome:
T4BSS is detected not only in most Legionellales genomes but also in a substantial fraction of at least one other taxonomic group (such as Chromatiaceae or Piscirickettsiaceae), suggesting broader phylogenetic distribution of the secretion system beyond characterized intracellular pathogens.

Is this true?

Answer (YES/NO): NO